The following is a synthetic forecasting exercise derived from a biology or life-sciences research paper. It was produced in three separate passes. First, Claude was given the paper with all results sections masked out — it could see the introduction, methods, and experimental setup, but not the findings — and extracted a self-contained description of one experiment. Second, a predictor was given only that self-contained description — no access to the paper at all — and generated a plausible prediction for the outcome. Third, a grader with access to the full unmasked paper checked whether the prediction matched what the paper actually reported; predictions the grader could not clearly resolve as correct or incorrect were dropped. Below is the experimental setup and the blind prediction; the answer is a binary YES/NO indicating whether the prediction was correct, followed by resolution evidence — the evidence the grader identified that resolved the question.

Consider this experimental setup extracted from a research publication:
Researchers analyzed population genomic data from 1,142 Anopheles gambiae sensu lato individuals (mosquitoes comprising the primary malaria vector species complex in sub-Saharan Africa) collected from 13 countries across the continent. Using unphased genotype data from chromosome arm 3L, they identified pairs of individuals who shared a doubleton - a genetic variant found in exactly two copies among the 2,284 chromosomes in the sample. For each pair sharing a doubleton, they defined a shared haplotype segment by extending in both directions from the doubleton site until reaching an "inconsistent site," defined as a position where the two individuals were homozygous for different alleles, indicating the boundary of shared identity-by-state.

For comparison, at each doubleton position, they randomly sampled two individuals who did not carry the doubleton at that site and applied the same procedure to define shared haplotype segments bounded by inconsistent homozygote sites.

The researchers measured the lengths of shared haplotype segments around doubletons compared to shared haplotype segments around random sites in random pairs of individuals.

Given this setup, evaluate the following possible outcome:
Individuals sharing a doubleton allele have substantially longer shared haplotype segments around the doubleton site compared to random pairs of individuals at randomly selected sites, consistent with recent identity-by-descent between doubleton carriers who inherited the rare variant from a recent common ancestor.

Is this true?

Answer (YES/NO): YES